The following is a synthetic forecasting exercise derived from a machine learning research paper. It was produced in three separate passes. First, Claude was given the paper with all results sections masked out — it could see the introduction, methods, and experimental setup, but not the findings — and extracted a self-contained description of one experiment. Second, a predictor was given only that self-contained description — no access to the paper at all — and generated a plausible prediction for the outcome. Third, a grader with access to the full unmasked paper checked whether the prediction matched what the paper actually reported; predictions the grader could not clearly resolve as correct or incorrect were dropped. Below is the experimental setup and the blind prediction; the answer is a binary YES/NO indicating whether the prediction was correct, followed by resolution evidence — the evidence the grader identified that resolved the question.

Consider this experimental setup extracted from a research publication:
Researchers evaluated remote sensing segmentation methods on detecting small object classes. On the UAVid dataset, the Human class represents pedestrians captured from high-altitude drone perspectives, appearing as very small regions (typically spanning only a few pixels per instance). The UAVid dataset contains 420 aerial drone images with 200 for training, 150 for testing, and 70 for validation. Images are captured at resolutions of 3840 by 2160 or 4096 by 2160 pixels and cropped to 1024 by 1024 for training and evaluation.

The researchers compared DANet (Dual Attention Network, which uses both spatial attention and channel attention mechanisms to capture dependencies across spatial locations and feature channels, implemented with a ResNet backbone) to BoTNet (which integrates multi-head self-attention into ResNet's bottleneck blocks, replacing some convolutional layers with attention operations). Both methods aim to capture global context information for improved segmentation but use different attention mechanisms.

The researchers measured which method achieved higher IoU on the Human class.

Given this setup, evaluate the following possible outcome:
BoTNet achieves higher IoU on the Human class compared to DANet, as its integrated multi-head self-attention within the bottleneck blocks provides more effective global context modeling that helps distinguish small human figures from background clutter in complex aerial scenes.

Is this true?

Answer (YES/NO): YES